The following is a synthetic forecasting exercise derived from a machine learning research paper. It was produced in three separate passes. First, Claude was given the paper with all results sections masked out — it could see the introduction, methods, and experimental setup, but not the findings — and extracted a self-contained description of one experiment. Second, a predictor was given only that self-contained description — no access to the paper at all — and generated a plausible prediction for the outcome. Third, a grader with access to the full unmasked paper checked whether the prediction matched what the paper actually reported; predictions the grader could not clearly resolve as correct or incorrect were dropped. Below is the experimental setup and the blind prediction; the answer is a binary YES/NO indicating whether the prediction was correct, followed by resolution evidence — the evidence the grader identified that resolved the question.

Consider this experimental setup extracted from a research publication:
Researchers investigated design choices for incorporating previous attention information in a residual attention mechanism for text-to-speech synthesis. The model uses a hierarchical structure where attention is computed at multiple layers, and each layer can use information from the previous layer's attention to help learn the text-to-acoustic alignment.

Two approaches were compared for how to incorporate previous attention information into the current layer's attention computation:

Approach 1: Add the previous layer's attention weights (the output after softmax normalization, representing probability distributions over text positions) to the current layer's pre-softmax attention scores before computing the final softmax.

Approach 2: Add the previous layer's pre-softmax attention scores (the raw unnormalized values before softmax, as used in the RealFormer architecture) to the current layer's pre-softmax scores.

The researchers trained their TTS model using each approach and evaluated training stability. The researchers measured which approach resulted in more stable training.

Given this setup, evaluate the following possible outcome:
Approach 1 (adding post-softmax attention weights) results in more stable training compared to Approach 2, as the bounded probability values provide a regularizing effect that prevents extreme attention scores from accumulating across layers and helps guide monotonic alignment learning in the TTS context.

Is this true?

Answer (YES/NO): YES